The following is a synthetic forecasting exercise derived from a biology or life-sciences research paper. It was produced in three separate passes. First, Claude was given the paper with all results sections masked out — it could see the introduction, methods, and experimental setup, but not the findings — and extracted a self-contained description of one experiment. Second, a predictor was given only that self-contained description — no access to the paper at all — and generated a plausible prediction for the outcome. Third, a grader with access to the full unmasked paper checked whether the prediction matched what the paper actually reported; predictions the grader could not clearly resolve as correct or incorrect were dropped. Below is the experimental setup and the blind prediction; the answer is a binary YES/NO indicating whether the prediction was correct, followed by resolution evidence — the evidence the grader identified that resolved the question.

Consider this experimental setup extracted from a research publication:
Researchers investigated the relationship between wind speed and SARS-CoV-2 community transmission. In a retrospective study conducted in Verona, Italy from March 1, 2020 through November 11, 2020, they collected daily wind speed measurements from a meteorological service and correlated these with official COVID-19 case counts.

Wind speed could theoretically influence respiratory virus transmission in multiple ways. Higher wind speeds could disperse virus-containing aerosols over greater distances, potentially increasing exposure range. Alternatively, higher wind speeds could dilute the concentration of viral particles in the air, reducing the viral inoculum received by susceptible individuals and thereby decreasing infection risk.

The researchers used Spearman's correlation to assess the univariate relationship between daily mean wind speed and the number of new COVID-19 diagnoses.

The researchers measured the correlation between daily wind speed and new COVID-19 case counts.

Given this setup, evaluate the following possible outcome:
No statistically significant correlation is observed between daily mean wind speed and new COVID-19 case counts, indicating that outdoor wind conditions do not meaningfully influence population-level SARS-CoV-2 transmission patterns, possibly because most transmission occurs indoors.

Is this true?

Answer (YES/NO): NO